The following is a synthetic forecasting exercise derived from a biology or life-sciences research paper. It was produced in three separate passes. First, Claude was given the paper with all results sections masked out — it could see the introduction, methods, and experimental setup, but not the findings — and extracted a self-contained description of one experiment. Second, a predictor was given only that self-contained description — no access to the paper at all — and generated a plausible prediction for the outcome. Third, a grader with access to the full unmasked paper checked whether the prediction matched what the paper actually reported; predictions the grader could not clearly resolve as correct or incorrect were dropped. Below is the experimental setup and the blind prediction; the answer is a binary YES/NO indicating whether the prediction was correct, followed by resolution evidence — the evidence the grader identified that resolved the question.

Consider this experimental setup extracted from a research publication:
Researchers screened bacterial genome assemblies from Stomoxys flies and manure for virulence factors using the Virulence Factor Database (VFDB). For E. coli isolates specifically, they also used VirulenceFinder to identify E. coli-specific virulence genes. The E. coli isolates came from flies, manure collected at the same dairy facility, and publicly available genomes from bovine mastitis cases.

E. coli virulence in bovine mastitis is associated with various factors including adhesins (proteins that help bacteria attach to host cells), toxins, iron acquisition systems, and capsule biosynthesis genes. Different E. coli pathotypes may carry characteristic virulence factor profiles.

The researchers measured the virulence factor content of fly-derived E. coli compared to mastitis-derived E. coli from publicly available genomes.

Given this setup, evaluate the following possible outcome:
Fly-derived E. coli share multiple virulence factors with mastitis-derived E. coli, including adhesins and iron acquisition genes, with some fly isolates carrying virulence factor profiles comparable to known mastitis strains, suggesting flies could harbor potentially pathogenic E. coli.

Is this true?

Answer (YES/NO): NO